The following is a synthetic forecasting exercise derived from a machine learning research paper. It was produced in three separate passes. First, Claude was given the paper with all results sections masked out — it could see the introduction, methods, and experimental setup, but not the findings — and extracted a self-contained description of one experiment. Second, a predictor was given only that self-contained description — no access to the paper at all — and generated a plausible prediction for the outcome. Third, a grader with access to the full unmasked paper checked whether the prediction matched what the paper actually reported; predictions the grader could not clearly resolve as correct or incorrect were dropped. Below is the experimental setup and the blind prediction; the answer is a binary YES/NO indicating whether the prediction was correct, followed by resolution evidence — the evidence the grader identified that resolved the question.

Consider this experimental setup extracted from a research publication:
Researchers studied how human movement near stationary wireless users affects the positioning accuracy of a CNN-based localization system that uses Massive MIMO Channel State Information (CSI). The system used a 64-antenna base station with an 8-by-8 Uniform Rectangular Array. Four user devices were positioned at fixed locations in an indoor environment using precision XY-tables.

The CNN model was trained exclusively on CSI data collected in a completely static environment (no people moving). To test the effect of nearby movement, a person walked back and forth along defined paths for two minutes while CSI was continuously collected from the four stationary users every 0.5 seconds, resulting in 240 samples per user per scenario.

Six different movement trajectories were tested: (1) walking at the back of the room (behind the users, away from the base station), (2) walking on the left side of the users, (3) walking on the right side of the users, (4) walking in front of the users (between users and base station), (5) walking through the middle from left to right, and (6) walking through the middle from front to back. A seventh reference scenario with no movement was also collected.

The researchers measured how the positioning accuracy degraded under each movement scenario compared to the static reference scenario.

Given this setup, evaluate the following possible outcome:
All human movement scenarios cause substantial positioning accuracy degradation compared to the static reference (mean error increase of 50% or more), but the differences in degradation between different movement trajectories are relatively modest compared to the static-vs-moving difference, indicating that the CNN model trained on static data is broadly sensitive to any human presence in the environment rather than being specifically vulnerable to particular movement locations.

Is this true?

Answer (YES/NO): NO